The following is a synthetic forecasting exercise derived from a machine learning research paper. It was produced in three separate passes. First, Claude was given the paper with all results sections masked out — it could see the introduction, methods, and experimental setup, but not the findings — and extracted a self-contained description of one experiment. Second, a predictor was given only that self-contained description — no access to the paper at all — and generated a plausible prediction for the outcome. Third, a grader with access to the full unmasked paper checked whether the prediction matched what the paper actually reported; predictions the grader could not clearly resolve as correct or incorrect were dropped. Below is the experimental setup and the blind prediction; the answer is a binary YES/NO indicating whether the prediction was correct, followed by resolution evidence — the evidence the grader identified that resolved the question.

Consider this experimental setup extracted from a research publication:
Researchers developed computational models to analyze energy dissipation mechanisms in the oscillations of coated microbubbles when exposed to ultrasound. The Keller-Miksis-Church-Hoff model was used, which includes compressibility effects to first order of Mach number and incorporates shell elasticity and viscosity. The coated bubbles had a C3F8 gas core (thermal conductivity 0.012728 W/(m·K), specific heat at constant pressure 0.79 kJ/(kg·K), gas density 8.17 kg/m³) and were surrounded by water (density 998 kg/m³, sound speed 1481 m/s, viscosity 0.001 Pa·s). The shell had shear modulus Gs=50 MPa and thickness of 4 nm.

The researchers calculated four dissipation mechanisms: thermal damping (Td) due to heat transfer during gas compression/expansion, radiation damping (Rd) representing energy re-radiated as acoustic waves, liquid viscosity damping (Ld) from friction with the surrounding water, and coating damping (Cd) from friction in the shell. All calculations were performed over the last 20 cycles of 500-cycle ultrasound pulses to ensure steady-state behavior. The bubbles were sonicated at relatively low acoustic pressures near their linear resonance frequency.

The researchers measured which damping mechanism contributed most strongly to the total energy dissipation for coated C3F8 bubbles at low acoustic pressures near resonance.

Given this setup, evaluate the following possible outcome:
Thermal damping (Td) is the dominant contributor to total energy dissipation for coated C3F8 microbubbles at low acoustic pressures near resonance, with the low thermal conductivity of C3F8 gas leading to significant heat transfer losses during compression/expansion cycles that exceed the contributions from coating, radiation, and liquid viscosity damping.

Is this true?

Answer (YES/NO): NO